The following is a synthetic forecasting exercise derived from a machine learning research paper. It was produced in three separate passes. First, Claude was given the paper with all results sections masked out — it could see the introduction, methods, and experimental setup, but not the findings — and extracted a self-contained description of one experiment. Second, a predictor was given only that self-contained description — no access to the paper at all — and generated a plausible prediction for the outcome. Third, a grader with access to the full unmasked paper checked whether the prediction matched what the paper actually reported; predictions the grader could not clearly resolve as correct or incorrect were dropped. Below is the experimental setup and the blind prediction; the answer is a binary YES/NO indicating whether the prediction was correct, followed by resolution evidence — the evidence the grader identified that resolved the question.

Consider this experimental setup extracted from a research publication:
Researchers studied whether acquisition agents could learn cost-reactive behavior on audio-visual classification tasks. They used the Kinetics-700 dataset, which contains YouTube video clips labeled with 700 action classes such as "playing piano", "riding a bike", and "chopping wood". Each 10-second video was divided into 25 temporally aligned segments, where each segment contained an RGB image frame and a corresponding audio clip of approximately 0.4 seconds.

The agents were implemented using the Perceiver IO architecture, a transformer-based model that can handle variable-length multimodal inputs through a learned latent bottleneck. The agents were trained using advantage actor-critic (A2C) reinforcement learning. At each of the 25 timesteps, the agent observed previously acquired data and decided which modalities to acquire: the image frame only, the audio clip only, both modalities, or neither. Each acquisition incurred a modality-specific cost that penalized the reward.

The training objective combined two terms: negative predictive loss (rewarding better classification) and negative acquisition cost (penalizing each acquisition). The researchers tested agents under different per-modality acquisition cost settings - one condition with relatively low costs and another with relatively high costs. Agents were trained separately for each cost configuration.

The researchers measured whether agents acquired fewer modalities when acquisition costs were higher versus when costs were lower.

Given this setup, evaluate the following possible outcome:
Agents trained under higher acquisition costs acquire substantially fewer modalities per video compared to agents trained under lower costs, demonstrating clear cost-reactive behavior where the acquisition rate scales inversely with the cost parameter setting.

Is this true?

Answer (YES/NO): NO